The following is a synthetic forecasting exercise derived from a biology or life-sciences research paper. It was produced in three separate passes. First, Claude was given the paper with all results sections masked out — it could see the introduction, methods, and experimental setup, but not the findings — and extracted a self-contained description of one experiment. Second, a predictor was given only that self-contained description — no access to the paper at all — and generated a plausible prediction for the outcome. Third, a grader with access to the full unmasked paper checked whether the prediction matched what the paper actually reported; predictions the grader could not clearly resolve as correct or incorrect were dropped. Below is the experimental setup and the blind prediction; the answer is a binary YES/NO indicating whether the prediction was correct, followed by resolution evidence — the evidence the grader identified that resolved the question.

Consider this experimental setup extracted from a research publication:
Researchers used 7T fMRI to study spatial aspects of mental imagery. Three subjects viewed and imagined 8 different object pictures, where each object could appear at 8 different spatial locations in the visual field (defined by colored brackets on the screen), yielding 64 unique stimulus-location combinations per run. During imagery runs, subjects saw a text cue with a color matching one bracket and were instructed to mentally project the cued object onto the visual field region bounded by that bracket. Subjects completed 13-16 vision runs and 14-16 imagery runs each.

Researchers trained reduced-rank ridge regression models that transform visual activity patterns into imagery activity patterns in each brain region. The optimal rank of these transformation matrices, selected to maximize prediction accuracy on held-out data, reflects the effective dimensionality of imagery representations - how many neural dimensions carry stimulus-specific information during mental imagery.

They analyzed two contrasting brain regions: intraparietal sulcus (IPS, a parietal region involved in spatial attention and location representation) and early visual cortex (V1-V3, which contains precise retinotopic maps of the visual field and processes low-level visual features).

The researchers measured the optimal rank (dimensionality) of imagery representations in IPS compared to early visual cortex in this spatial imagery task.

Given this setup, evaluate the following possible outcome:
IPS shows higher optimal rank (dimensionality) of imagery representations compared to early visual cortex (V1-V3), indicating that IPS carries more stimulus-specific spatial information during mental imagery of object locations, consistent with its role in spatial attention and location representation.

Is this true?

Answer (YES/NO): NO